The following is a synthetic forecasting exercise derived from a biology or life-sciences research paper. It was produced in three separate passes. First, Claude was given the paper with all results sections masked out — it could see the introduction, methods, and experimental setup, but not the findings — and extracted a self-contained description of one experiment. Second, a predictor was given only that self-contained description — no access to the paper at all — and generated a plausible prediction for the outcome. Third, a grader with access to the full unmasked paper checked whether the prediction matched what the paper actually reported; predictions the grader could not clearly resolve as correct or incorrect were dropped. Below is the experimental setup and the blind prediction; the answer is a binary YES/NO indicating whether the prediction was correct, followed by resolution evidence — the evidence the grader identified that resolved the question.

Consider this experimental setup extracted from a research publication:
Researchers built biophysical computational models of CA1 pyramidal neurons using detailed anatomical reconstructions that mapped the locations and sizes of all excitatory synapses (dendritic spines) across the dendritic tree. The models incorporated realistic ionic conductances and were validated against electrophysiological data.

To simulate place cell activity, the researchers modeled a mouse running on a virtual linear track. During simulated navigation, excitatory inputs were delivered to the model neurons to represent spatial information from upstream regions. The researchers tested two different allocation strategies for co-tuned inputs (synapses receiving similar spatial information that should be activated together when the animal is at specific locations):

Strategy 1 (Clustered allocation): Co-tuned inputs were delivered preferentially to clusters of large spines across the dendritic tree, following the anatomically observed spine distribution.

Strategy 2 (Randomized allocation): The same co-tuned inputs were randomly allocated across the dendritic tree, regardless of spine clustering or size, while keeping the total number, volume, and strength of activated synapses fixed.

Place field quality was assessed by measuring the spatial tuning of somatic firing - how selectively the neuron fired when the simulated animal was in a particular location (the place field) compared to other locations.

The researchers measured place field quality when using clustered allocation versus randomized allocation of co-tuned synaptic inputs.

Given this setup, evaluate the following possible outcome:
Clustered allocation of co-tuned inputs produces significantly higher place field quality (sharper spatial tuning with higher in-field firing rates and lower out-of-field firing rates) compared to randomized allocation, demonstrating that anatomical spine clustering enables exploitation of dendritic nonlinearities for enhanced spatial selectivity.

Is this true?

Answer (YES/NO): YES